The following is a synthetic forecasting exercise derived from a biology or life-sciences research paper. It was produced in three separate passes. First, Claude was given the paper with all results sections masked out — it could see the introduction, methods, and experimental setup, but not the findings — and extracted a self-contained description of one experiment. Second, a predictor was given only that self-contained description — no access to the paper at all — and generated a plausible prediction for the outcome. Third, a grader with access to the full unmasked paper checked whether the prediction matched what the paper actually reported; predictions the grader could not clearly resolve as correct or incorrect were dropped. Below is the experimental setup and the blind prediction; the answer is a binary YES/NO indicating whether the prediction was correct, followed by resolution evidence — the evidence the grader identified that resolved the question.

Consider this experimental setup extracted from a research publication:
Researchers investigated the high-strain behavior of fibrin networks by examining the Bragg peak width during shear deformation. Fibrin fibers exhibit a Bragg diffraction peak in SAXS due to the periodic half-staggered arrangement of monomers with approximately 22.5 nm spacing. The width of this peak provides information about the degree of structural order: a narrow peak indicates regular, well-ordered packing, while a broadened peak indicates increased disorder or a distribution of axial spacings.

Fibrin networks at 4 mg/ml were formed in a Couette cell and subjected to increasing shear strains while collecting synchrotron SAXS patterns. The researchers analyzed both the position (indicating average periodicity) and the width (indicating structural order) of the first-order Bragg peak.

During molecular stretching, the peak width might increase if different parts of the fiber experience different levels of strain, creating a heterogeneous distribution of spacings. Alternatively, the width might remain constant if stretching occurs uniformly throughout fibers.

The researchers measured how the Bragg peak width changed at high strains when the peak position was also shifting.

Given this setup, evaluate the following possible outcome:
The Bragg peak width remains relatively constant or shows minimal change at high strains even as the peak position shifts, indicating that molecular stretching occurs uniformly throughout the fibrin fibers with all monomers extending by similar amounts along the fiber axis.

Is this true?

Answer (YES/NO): NO